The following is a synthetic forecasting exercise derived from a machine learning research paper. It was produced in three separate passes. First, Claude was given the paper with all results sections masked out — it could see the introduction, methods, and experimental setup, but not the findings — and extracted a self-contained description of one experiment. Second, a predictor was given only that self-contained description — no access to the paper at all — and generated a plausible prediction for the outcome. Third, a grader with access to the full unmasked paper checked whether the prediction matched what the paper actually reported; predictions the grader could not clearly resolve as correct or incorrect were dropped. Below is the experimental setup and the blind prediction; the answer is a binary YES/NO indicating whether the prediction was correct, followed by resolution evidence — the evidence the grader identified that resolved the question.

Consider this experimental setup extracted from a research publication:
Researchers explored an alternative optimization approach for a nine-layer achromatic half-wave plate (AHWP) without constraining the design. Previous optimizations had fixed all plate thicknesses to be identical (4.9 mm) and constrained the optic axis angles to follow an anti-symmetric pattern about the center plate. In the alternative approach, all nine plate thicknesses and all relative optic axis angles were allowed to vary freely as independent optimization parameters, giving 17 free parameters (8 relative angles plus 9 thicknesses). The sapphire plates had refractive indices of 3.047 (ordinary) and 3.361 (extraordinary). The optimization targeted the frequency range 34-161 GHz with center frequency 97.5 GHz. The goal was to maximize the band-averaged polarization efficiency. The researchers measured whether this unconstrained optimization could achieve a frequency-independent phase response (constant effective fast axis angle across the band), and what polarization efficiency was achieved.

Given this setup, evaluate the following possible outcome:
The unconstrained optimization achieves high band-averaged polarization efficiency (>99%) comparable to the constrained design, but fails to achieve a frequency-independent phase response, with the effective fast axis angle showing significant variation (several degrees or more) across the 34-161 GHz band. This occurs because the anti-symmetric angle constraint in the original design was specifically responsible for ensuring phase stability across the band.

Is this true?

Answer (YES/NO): NO